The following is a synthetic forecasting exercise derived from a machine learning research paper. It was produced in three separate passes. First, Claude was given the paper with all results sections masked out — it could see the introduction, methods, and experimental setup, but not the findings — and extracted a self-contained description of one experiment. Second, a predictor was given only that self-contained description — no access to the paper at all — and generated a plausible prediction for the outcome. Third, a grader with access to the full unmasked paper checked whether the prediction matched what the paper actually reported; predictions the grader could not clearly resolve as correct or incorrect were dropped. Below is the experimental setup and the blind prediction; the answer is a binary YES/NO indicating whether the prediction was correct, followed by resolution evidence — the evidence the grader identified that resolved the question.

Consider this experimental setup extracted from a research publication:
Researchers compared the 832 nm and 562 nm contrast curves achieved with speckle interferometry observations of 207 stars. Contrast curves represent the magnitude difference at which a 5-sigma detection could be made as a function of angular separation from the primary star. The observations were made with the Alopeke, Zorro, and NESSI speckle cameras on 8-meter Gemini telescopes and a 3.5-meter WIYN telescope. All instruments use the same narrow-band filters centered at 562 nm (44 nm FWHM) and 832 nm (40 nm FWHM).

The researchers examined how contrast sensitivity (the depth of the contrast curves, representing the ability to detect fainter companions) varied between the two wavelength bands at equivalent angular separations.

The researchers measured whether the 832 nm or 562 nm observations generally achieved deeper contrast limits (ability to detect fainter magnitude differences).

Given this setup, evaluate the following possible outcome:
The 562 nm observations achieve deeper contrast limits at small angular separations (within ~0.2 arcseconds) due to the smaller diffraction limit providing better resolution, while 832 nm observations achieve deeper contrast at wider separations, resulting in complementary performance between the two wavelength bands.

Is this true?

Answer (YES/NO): NO